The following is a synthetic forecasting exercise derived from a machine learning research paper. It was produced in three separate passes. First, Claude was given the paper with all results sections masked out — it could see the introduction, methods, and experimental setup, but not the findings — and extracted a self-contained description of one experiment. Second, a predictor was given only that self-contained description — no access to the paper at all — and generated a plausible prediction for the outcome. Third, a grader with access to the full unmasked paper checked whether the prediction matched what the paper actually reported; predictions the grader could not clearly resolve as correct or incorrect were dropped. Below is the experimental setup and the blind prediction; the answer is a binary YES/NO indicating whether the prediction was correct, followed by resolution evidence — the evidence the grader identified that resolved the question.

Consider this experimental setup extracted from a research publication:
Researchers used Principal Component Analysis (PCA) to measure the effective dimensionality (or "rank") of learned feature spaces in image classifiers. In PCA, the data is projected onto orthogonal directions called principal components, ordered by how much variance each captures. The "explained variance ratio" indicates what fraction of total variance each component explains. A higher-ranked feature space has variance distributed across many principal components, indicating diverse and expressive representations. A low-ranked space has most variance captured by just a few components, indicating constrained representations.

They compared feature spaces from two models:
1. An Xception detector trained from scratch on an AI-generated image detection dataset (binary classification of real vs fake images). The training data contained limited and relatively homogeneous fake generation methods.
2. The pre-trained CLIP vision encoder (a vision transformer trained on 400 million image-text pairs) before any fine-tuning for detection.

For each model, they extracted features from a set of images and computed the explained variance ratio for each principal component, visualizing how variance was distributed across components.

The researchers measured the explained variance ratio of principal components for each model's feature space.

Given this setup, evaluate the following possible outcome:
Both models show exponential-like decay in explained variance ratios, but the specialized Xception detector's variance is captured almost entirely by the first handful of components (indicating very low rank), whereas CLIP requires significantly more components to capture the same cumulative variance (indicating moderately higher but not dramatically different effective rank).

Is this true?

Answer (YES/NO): NO